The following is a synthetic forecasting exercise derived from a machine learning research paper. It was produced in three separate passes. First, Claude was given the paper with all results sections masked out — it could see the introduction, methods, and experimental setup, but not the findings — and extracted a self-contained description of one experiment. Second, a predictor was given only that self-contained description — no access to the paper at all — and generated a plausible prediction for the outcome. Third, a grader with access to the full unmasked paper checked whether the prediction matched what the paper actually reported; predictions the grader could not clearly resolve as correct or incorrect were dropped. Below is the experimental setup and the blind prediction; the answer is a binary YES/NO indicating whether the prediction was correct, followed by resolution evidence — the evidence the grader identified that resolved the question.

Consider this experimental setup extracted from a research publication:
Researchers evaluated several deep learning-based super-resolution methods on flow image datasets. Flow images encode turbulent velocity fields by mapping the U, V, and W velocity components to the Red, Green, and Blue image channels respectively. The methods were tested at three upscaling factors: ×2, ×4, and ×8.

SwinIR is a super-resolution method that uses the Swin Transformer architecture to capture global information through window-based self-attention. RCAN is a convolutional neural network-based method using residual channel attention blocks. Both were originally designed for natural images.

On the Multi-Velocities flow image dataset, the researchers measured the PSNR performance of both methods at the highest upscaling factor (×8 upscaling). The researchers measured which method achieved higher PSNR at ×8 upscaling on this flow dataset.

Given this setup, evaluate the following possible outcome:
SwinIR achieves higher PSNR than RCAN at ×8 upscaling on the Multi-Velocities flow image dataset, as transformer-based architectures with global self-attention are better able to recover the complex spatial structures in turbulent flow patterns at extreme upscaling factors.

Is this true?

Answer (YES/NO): NO